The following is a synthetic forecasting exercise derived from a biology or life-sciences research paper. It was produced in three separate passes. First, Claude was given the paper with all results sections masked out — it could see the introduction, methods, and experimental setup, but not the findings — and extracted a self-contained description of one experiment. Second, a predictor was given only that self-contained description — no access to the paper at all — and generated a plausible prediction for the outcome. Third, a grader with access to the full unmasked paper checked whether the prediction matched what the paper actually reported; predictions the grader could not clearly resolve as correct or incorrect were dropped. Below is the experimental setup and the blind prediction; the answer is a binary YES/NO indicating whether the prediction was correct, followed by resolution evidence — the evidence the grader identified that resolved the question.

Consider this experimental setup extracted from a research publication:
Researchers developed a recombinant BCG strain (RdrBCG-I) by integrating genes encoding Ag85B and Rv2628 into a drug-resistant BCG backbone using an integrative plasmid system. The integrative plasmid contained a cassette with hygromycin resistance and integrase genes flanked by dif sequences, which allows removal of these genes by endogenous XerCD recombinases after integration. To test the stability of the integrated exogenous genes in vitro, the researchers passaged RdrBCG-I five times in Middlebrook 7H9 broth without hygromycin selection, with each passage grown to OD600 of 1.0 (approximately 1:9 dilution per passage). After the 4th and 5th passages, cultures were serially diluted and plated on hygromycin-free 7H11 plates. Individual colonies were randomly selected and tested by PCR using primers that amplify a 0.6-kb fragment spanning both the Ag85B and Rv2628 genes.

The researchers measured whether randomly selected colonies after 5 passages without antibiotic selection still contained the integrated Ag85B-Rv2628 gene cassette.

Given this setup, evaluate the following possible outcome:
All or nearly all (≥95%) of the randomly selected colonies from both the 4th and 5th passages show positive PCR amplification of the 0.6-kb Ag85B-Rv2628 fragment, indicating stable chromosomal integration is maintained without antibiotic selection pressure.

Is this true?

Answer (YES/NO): YES